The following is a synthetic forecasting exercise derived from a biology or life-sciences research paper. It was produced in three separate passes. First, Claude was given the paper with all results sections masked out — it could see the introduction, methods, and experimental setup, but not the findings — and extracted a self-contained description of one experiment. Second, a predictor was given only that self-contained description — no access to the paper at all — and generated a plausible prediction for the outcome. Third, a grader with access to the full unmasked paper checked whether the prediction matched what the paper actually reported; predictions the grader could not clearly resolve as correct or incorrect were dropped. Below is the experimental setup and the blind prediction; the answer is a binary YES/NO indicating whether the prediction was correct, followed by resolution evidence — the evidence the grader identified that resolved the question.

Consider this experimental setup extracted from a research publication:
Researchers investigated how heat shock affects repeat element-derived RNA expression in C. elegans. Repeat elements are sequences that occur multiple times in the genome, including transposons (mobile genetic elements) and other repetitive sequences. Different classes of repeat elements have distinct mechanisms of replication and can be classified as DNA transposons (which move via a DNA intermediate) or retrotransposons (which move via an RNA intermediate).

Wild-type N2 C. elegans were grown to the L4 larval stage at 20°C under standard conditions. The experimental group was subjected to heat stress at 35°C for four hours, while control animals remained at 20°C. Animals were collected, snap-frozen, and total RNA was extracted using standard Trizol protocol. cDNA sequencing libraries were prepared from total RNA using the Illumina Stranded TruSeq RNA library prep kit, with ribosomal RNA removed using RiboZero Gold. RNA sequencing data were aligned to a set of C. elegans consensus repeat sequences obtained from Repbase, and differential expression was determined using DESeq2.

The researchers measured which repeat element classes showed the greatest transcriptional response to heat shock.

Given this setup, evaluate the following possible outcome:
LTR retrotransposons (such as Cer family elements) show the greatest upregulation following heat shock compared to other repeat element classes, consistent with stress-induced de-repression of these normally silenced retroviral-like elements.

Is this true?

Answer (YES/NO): NO